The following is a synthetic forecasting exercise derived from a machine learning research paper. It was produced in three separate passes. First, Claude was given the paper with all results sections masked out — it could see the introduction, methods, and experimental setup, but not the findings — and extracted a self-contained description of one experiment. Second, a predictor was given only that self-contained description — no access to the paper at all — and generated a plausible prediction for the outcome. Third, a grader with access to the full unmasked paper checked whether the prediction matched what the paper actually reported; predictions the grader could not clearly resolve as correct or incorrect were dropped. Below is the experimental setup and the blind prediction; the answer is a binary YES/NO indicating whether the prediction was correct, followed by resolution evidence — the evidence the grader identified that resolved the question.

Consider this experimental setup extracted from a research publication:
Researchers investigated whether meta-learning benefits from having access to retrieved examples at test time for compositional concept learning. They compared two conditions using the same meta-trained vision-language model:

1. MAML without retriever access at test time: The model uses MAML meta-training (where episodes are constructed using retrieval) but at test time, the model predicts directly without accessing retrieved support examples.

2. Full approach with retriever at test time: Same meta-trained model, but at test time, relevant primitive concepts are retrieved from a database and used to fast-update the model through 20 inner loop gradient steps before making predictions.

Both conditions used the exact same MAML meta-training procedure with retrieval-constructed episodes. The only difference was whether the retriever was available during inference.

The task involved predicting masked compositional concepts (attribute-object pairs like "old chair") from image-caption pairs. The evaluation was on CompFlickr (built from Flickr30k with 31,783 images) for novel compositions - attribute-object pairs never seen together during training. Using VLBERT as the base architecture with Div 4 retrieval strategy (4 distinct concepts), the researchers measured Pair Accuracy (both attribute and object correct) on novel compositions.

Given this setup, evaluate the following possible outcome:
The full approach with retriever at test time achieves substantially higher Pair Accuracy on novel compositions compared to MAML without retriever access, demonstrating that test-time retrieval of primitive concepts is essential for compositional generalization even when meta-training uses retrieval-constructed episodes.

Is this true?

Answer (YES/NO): YES